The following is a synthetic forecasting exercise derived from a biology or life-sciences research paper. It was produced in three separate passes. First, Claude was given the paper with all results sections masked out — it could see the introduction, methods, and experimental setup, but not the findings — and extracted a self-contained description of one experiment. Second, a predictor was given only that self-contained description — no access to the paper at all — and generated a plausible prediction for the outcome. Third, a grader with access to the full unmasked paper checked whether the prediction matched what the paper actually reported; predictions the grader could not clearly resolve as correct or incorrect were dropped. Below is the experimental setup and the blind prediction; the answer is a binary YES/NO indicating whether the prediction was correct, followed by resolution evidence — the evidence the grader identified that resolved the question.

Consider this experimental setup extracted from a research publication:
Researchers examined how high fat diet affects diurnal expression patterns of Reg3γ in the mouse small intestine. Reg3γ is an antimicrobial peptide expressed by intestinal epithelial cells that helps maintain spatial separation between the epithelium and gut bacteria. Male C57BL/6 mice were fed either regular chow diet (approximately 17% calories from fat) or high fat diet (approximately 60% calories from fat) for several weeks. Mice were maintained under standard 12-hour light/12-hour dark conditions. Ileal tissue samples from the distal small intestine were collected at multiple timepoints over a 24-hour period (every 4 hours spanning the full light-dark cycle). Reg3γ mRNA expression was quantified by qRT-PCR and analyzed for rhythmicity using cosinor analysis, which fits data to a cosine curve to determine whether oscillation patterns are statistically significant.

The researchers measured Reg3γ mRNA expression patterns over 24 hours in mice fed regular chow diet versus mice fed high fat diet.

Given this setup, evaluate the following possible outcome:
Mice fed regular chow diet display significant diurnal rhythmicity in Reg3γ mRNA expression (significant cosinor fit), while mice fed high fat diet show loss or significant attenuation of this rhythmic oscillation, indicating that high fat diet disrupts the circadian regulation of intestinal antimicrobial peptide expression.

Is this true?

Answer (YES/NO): YES